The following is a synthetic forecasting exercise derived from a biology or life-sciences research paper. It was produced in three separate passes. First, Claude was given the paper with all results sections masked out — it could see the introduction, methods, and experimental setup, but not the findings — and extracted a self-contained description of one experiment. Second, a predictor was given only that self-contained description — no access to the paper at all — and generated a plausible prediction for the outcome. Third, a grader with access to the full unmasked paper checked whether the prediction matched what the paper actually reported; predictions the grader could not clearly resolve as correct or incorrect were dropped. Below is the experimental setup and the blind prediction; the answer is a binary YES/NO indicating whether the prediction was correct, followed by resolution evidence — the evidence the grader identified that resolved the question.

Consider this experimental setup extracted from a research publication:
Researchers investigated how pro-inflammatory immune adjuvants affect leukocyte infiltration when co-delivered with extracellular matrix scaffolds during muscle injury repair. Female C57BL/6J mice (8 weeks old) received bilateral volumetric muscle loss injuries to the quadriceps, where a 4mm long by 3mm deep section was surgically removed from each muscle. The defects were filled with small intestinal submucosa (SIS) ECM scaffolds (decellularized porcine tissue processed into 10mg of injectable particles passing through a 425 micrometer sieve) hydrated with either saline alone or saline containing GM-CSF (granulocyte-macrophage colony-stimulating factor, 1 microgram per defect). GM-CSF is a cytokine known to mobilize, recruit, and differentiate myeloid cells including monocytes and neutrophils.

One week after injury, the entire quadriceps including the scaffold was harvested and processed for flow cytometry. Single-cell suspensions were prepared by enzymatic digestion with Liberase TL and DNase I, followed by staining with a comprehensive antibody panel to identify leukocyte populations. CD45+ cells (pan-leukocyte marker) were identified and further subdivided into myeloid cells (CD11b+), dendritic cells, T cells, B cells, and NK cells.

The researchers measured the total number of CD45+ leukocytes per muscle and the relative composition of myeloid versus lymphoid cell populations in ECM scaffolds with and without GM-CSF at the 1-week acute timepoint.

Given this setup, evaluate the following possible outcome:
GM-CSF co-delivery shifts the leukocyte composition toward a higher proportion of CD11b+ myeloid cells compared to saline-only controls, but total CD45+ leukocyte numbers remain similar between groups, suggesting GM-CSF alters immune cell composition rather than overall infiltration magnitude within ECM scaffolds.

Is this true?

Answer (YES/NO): NO